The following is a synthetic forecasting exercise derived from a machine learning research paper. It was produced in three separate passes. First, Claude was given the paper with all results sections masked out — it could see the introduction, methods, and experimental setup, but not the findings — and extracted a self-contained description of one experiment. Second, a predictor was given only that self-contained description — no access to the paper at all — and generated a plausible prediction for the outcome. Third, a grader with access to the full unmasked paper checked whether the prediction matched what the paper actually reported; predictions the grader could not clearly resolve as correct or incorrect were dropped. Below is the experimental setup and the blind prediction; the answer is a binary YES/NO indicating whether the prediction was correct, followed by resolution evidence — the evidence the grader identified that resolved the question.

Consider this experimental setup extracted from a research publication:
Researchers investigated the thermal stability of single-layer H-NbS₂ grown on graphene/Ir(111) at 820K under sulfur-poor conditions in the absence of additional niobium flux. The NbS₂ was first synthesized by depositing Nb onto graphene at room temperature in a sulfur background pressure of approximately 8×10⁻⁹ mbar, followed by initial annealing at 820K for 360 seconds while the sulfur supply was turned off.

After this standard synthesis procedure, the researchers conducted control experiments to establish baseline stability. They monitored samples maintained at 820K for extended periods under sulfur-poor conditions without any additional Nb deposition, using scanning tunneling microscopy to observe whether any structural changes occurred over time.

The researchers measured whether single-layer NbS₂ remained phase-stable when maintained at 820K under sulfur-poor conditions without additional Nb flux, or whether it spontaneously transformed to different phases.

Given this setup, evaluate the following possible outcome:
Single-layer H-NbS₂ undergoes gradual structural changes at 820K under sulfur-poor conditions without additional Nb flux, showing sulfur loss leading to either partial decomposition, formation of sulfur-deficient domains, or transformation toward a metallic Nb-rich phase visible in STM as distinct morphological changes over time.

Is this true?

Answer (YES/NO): NO